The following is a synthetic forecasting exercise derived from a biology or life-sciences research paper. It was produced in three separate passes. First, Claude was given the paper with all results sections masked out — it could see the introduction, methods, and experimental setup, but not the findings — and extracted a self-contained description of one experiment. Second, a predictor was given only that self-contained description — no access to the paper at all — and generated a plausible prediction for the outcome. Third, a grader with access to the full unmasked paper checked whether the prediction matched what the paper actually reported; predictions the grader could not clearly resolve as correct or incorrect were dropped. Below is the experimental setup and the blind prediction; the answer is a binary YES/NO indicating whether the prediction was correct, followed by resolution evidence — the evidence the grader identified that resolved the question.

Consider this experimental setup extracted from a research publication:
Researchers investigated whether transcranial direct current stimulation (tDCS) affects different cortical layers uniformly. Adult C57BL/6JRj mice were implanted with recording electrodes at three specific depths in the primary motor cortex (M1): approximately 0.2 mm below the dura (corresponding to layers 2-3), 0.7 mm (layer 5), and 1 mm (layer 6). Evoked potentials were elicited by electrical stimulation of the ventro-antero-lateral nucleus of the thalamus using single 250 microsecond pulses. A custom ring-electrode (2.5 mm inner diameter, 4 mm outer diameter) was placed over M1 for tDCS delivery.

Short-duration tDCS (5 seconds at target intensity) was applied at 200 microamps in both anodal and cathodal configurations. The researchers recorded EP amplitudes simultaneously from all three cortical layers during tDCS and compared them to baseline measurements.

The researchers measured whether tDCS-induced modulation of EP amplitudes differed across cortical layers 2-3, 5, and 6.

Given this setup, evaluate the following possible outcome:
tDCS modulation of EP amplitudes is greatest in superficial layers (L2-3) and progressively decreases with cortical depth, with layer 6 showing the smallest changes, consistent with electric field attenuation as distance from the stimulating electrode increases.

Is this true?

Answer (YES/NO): NO